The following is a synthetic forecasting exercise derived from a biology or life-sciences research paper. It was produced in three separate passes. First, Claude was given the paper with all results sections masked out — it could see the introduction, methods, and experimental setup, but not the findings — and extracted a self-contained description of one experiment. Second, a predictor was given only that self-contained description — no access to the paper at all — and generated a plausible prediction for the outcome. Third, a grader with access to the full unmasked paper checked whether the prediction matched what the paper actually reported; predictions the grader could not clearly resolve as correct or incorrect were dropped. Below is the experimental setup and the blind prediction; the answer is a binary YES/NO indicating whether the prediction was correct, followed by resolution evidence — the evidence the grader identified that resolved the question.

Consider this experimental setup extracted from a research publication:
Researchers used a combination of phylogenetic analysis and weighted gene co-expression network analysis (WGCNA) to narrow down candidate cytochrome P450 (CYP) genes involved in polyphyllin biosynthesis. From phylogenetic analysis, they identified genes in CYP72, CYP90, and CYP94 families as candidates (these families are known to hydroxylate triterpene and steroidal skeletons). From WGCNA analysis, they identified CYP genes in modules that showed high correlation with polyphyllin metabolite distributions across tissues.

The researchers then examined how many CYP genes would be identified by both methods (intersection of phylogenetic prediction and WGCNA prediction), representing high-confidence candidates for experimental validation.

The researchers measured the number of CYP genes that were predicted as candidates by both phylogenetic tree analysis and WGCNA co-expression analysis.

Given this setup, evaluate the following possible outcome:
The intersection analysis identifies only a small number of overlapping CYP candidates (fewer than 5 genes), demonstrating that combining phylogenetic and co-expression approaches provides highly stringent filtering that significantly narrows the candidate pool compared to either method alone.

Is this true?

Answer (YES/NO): NO